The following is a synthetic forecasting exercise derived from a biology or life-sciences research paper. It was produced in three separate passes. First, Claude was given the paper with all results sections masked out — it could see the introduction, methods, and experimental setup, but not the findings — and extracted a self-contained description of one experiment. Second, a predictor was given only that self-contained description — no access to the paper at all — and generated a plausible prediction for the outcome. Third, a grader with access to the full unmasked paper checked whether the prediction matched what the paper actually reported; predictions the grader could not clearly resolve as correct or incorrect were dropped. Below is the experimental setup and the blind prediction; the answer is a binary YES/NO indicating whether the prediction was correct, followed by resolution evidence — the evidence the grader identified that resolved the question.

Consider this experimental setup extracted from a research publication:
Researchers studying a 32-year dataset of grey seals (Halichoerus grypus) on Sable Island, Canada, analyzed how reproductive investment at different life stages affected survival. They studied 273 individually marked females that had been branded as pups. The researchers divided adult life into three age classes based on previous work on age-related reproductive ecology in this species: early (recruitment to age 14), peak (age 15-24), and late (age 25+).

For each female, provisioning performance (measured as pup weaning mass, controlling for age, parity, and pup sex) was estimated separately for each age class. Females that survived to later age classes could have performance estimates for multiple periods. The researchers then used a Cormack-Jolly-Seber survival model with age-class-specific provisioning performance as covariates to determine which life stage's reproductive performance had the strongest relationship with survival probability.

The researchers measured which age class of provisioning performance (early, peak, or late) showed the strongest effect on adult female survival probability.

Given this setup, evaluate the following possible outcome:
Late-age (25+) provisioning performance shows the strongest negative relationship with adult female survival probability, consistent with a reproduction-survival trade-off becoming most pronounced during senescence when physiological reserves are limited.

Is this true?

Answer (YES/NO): NO